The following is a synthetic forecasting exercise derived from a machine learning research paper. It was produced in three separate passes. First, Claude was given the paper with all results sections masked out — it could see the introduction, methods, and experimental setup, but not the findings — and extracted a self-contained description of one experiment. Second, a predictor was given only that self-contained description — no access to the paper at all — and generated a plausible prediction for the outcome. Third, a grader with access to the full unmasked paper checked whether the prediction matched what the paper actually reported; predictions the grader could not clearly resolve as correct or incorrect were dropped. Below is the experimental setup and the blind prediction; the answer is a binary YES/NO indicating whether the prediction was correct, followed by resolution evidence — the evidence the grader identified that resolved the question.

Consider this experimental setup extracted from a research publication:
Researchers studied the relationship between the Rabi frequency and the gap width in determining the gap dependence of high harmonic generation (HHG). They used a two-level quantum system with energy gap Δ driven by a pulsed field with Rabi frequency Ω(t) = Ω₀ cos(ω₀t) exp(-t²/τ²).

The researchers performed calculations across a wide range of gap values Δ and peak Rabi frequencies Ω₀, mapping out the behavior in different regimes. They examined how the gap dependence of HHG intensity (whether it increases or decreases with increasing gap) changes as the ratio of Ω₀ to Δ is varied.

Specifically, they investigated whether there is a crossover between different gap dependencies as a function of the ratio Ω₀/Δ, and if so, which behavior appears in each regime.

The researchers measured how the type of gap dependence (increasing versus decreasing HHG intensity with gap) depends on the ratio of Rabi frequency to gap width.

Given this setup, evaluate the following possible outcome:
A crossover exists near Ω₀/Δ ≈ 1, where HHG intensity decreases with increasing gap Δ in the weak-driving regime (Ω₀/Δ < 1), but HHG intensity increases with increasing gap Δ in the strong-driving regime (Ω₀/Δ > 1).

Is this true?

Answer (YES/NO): NO